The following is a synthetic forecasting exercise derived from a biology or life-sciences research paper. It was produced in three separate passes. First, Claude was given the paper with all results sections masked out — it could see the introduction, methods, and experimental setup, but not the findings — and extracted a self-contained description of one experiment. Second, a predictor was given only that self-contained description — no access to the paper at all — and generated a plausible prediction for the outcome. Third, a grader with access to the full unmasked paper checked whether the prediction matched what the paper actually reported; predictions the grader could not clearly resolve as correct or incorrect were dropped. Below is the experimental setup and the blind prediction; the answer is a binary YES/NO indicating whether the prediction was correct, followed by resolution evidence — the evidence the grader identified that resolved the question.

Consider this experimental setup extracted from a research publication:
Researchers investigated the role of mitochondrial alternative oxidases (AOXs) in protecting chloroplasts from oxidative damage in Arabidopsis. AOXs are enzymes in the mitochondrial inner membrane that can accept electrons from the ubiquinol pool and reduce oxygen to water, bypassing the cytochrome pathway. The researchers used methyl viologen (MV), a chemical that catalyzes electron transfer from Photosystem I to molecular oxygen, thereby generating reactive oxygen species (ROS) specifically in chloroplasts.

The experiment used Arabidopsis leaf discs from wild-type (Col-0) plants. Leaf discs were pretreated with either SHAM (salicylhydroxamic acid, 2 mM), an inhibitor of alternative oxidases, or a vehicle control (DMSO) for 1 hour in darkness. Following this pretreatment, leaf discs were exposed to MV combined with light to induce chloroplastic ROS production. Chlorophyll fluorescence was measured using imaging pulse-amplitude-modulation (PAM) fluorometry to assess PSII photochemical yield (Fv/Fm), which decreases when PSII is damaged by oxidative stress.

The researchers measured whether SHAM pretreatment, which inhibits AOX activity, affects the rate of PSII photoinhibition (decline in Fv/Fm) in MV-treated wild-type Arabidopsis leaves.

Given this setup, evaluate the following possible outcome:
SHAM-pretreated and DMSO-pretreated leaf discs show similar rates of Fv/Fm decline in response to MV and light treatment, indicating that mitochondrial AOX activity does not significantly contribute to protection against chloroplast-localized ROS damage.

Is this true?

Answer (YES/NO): NO